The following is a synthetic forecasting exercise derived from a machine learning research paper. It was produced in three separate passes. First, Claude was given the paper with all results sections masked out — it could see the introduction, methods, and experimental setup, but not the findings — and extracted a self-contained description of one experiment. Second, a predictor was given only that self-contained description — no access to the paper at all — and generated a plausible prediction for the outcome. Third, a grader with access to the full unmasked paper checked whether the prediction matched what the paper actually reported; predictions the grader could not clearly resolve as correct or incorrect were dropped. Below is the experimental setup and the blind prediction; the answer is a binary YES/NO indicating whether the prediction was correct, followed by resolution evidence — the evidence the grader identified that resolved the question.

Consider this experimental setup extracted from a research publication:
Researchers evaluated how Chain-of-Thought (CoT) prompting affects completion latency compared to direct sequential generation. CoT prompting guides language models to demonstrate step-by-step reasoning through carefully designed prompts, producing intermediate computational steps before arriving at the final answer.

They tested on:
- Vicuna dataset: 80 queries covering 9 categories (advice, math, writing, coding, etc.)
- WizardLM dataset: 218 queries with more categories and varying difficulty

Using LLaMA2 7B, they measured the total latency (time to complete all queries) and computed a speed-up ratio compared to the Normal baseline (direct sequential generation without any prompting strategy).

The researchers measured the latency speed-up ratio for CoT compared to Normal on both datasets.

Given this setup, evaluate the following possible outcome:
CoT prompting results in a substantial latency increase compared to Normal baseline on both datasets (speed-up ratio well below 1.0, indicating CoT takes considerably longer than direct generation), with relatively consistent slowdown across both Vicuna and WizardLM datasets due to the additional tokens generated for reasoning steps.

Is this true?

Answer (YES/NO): NO